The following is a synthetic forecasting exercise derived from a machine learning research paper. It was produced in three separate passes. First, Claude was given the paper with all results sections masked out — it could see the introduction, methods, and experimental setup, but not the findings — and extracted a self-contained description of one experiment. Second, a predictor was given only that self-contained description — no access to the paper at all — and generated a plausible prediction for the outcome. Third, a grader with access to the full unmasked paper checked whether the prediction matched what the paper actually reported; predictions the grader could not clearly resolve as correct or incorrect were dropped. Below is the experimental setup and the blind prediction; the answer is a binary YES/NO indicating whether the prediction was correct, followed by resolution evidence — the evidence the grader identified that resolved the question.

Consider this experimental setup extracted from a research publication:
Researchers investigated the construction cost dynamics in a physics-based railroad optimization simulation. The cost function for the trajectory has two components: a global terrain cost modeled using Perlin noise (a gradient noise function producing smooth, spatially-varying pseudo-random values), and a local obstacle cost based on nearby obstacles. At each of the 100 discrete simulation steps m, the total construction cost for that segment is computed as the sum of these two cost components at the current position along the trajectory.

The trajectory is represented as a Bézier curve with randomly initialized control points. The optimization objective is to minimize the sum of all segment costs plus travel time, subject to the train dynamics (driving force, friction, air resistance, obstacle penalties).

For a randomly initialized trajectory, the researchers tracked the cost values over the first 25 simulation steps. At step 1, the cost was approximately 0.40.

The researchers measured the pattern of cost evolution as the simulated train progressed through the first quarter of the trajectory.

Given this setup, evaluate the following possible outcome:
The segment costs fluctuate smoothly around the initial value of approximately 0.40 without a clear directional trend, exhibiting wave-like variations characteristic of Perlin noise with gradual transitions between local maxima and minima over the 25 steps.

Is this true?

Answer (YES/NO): NO